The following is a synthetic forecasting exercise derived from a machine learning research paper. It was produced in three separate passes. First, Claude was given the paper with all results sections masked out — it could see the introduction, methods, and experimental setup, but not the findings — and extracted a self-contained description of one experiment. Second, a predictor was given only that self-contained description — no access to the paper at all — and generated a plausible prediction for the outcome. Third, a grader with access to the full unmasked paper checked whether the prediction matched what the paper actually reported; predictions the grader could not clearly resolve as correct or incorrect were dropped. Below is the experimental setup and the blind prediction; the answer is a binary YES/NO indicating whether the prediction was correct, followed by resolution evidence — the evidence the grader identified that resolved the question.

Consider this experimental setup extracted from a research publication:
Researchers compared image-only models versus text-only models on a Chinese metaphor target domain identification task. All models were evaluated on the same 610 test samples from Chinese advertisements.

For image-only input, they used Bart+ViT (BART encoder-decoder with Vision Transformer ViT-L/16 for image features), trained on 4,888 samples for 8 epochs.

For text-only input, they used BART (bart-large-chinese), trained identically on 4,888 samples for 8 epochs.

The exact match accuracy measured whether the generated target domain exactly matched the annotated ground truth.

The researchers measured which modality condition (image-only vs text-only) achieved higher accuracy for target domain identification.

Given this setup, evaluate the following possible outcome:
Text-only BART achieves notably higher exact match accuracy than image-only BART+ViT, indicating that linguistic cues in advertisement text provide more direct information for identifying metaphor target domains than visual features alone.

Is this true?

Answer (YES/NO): NO